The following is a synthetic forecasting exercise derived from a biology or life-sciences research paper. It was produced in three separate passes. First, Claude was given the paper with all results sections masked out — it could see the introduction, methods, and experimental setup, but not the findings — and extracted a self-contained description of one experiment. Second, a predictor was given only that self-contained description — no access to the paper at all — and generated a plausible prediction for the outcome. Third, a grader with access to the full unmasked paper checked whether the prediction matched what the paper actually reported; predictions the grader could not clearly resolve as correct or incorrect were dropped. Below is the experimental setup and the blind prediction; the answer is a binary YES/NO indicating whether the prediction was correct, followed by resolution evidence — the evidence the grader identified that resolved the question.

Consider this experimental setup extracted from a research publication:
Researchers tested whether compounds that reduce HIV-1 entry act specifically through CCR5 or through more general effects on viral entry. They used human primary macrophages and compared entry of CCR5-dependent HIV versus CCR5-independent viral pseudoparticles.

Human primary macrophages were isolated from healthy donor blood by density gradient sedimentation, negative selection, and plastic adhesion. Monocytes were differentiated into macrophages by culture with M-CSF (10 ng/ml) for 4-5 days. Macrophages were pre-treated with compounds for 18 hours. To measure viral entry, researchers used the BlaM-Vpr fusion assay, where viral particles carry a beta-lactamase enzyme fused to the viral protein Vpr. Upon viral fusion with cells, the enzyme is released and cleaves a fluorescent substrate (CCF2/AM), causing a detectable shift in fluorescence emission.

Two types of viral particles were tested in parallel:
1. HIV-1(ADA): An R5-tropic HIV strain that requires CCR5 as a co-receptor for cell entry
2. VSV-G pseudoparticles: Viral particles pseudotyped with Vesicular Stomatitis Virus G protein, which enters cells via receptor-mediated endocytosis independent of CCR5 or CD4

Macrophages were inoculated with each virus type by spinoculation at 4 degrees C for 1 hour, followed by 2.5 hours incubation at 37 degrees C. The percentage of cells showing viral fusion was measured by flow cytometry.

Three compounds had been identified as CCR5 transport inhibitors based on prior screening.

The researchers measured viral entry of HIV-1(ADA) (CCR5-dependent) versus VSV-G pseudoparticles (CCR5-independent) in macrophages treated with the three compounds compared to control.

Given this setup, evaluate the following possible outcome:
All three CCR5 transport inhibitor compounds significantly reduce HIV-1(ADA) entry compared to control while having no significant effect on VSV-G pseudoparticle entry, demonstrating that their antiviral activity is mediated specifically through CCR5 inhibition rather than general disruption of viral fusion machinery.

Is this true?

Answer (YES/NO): YES